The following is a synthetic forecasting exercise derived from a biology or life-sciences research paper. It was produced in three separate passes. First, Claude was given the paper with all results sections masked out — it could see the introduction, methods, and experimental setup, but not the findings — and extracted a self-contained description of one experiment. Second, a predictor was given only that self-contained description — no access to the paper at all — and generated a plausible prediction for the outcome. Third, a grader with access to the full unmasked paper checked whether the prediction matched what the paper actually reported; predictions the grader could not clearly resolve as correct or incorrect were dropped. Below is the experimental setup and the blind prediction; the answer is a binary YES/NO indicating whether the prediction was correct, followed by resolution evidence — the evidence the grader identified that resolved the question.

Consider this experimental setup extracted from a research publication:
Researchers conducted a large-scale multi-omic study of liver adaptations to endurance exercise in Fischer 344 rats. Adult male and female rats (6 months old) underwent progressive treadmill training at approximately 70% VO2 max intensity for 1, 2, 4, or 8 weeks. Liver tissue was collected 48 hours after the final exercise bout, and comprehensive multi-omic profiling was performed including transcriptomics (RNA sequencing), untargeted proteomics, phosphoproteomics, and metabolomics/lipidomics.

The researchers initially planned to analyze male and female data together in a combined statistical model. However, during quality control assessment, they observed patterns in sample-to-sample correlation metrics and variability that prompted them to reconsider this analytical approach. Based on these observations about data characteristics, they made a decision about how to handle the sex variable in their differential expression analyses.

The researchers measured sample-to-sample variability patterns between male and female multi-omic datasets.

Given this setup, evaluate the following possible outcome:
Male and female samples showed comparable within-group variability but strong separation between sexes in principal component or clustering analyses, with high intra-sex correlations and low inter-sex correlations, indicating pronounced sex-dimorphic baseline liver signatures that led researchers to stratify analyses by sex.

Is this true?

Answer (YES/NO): NO